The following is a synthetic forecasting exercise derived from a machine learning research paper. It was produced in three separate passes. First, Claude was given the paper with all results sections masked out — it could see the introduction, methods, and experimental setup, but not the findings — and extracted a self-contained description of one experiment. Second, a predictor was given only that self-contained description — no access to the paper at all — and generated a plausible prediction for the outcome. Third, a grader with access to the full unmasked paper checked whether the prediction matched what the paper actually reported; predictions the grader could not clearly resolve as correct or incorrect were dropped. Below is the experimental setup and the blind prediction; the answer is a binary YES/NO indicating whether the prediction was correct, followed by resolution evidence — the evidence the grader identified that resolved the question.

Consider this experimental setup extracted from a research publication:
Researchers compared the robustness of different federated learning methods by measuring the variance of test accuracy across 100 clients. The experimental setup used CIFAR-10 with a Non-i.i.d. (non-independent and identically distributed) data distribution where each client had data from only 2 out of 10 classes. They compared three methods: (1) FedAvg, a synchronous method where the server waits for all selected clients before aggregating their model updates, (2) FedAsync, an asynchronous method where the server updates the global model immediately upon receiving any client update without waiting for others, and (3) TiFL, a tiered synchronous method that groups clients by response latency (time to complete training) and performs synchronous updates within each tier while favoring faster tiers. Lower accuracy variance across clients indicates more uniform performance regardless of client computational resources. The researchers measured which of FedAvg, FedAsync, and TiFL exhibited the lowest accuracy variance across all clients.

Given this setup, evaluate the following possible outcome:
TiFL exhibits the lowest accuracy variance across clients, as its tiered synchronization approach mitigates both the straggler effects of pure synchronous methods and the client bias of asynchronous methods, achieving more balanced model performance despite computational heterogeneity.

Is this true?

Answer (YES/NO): YES